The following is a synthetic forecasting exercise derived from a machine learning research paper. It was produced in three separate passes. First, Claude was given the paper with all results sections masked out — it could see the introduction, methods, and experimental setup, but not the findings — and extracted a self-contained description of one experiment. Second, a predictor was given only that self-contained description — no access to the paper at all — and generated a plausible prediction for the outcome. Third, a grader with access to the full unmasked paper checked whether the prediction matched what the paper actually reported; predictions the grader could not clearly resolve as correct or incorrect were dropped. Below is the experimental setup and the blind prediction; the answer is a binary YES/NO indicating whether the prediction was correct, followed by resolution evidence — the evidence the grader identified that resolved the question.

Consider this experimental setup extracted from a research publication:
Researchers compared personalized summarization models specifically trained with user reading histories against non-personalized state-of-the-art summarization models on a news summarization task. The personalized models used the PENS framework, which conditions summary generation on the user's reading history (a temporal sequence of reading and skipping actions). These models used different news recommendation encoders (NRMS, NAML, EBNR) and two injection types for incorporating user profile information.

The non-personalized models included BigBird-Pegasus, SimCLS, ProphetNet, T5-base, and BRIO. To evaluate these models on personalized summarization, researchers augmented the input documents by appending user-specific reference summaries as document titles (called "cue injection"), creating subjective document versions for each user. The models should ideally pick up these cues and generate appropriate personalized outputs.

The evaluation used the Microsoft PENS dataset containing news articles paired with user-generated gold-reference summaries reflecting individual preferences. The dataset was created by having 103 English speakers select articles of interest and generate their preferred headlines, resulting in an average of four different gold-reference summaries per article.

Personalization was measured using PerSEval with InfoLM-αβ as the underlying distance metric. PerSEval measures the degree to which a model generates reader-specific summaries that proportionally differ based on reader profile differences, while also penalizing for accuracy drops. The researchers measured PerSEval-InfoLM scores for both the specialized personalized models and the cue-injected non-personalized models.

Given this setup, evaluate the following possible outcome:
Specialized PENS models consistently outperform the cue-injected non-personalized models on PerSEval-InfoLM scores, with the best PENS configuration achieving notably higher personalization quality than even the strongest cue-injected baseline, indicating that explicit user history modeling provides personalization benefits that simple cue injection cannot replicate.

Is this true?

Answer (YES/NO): NO